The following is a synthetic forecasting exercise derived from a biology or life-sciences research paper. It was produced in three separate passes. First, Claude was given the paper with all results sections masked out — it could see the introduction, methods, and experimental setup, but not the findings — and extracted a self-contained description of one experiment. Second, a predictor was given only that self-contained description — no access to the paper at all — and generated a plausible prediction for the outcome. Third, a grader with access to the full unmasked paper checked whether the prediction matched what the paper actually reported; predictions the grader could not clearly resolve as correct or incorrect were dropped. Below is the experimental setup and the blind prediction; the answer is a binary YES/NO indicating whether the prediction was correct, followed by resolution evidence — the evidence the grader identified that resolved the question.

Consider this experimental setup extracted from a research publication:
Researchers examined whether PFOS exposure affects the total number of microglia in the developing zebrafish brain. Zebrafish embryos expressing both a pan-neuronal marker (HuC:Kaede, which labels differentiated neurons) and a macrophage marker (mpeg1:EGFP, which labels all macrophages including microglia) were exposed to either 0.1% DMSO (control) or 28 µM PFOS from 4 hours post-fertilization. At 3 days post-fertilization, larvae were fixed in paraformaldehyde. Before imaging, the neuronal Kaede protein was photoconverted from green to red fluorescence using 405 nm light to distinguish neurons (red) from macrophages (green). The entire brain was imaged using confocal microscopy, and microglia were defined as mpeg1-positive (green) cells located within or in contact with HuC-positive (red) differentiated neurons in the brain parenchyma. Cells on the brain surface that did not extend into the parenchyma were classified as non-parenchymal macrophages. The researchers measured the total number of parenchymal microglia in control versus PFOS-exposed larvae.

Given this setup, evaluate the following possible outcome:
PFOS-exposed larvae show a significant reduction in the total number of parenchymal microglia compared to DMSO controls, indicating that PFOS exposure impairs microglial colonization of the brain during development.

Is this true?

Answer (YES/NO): NO